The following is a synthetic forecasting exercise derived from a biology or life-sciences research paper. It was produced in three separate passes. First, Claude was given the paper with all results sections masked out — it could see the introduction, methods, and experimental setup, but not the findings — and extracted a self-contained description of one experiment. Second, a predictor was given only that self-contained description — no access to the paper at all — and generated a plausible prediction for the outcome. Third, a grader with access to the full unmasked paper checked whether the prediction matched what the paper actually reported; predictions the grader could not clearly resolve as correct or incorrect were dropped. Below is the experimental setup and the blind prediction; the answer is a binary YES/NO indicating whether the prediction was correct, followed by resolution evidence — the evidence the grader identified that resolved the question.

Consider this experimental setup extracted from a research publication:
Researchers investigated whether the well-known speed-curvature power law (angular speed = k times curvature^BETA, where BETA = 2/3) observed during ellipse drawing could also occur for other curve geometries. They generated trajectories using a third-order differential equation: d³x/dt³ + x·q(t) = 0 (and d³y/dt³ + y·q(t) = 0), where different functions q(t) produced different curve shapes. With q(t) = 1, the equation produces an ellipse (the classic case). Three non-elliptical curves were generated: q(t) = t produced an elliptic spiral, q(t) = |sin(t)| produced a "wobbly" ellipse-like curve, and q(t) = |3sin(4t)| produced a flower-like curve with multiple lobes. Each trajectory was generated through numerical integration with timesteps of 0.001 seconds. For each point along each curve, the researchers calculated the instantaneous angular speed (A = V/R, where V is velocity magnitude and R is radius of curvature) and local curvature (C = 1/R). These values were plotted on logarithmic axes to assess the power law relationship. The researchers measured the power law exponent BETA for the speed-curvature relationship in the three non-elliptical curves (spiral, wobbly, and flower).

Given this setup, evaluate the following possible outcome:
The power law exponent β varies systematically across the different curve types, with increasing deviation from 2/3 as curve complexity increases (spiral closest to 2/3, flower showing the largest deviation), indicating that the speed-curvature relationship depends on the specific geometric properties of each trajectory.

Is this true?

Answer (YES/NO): NO